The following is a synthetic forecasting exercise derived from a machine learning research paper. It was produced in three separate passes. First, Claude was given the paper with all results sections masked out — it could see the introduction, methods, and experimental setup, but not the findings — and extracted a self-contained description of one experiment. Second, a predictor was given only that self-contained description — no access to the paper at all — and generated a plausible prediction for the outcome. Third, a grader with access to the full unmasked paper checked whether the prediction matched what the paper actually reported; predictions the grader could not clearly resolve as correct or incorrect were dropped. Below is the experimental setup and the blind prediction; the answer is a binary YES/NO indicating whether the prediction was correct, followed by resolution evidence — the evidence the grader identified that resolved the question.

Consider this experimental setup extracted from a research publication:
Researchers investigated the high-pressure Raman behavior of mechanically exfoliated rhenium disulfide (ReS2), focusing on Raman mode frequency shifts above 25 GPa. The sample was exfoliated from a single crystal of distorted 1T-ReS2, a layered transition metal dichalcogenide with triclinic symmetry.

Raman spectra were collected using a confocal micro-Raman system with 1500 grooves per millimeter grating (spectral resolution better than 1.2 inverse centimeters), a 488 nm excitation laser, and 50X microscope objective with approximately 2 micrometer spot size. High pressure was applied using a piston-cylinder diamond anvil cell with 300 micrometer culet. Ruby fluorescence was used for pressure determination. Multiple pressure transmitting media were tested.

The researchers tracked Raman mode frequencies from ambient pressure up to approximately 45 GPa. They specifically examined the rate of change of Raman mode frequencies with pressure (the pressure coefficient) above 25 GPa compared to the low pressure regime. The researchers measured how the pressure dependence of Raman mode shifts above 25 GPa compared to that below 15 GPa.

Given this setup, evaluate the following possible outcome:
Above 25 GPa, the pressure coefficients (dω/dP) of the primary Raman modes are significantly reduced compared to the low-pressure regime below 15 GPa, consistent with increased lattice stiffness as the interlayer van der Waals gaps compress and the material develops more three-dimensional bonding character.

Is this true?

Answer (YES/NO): YES